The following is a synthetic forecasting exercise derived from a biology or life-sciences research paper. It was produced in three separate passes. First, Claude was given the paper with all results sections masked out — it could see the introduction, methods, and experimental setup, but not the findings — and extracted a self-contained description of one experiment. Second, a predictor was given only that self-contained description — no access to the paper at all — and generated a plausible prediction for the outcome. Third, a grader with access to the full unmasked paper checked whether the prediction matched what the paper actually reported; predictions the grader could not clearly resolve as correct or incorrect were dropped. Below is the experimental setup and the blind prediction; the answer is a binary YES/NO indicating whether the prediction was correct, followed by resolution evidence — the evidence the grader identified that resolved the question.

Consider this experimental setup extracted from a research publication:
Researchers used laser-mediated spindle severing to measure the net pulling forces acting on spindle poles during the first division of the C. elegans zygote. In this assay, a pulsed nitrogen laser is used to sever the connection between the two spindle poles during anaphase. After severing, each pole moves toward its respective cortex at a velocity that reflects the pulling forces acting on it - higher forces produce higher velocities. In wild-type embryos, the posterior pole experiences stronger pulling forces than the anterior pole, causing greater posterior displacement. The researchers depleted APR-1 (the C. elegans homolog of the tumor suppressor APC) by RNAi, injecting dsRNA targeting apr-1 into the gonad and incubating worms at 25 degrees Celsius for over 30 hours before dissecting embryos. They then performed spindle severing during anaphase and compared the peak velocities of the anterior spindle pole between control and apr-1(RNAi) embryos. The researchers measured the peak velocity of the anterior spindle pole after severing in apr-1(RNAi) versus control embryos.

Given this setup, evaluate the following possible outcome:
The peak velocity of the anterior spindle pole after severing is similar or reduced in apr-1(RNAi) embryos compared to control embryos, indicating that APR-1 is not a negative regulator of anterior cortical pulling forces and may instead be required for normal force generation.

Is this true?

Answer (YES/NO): NO